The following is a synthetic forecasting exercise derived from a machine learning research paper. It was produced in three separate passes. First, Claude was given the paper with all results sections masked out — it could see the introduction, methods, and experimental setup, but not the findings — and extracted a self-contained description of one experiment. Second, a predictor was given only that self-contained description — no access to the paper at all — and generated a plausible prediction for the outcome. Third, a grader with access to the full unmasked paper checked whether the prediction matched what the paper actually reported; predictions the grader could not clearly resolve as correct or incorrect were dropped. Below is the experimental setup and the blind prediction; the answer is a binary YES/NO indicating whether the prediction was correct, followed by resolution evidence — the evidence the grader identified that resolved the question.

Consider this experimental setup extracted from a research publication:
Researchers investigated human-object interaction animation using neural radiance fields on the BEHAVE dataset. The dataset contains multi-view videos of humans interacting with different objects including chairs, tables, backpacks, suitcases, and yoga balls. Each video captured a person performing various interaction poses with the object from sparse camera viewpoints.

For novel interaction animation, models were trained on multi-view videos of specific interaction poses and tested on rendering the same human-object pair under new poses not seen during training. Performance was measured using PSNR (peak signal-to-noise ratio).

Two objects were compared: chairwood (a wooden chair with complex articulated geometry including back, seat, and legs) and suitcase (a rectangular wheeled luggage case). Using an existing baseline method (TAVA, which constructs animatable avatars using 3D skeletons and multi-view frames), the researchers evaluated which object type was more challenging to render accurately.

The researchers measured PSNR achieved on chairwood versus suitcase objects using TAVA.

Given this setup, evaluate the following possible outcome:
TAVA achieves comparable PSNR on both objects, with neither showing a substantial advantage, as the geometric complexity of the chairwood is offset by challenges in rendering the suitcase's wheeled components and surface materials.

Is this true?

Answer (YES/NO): NO